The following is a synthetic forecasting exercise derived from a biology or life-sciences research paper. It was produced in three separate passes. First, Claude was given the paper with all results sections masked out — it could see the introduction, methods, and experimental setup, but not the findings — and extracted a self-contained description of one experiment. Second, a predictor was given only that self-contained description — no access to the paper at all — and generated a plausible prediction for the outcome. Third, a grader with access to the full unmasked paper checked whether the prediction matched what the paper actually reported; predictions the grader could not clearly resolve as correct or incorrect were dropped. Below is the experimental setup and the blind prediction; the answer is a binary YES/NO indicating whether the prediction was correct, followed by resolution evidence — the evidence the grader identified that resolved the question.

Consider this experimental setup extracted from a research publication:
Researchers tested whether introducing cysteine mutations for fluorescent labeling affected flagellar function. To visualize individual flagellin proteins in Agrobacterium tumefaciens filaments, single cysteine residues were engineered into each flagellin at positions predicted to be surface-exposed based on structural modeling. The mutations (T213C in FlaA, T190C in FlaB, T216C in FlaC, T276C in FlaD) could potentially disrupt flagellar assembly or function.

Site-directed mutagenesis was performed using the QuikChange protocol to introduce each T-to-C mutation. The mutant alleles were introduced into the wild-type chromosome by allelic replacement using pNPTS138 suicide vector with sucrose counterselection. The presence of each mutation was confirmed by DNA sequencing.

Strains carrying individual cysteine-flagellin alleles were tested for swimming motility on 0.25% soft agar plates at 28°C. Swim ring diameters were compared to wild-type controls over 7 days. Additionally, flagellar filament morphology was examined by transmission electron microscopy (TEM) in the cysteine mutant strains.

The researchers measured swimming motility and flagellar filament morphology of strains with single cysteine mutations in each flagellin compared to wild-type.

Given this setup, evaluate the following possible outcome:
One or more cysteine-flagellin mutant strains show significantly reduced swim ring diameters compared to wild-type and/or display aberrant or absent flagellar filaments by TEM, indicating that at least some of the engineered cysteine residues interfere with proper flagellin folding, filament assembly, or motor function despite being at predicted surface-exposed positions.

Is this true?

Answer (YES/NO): NO